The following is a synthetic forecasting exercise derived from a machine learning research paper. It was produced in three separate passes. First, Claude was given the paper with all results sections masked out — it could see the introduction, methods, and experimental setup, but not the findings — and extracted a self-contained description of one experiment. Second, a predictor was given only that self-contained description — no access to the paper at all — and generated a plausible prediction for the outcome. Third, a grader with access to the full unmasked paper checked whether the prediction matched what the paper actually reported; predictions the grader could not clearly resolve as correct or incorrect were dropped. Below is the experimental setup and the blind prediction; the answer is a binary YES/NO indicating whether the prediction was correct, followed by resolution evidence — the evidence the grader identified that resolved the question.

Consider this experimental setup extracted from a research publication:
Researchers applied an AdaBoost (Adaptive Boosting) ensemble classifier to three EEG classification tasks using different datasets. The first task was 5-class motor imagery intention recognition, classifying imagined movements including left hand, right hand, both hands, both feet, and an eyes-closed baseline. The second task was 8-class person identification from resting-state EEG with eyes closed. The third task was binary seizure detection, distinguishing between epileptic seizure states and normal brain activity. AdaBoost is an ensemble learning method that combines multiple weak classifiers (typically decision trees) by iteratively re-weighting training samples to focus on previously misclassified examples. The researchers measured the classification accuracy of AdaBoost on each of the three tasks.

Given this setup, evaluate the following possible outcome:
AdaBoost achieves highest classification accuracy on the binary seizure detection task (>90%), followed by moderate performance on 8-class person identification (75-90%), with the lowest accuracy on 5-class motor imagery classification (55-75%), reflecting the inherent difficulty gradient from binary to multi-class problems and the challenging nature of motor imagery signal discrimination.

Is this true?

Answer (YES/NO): NO